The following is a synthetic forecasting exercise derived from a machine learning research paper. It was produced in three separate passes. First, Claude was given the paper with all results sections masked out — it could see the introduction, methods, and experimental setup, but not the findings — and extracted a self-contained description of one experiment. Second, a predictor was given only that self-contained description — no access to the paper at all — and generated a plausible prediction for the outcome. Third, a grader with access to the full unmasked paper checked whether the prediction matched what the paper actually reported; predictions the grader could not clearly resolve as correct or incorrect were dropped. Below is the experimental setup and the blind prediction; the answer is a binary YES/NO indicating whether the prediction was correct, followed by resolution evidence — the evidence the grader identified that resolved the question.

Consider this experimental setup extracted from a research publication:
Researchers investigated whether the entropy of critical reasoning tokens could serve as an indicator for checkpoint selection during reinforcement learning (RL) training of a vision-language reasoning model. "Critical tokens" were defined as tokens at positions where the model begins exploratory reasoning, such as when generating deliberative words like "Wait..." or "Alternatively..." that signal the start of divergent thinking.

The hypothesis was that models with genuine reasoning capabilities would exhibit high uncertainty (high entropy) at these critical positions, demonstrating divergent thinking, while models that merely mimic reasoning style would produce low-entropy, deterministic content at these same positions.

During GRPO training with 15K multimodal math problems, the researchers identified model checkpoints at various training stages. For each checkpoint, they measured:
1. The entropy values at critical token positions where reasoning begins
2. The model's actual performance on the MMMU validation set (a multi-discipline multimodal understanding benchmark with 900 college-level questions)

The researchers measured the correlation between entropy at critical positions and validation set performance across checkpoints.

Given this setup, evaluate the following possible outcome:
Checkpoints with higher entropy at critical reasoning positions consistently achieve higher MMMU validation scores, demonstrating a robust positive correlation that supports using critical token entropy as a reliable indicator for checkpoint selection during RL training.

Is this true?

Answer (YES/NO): YES